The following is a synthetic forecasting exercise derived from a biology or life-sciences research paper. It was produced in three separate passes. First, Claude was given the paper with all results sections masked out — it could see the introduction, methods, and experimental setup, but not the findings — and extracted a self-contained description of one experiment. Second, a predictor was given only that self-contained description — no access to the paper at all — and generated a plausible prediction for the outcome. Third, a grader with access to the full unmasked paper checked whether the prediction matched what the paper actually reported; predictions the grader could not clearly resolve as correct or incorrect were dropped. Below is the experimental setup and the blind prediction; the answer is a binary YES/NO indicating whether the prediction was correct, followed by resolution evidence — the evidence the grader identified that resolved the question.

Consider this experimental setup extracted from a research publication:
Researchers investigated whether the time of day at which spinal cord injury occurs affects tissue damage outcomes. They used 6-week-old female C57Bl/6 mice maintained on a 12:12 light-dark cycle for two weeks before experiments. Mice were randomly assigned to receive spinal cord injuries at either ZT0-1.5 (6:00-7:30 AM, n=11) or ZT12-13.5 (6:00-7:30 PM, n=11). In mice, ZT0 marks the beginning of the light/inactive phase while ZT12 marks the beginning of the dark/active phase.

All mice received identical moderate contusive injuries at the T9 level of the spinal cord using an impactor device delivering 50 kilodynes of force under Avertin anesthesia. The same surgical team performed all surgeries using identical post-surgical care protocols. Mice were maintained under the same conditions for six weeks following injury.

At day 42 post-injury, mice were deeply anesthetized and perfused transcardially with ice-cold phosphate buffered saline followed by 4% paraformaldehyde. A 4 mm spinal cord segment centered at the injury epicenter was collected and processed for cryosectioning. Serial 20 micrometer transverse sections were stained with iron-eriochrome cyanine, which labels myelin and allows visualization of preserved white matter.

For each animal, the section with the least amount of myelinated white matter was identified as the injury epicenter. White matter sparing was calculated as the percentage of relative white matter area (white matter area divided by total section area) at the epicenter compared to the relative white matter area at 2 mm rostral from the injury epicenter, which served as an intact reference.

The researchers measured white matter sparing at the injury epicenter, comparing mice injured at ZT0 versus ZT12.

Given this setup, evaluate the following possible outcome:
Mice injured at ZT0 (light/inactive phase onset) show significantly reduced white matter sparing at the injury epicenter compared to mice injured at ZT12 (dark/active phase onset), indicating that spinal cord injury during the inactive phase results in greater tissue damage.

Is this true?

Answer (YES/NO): NO